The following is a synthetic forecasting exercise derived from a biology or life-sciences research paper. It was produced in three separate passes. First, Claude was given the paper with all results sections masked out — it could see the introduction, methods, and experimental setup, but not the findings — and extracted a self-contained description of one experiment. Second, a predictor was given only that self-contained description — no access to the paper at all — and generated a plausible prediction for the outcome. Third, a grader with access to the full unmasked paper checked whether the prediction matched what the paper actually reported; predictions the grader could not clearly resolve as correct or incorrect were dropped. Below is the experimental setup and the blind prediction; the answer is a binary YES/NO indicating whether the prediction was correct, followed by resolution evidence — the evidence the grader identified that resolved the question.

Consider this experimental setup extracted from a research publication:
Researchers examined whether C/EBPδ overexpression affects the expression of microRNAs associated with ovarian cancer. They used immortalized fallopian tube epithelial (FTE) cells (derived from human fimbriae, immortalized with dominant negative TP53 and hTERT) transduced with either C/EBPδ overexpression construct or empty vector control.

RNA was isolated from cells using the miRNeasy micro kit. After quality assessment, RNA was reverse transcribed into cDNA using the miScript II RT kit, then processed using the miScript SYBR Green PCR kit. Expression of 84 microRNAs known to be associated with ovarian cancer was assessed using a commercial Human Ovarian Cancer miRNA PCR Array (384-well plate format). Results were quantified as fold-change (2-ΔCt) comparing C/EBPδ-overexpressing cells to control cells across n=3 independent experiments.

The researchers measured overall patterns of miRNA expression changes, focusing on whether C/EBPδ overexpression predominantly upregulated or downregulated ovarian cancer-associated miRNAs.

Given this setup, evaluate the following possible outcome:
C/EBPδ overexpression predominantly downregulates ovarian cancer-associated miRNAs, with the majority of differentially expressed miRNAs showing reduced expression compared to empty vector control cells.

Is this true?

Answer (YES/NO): NO